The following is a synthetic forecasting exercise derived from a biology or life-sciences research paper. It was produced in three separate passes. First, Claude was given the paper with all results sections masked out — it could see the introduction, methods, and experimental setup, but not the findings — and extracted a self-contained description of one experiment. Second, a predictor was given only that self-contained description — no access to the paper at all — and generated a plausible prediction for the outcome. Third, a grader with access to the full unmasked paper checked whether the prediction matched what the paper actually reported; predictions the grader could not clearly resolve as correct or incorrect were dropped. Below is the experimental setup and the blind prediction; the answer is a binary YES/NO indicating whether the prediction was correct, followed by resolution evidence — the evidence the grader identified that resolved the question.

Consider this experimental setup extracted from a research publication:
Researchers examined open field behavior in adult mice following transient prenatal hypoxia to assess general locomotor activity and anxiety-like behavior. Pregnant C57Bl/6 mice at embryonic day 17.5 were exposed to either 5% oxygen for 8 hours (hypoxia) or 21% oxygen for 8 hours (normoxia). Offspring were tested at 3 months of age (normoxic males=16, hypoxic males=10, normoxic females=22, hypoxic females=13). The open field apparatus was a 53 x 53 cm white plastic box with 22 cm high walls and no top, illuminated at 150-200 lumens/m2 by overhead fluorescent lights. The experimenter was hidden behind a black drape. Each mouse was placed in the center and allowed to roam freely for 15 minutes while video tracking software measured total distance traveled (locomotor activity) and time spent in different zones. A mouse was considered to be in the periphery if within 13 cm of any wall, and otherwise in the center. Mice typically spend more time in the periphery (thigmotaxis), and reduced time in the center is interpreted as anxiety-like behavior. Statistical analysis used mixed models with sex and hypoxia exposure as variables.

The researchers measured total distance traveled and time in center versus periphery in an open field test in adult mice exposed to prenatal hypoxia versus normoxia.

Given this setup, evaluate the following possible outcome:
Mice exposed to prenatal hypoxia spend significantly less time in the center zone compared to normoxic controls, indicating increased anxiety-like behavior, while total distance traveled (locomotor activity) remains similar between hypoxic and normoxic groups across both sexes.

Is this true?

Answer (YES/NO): NO